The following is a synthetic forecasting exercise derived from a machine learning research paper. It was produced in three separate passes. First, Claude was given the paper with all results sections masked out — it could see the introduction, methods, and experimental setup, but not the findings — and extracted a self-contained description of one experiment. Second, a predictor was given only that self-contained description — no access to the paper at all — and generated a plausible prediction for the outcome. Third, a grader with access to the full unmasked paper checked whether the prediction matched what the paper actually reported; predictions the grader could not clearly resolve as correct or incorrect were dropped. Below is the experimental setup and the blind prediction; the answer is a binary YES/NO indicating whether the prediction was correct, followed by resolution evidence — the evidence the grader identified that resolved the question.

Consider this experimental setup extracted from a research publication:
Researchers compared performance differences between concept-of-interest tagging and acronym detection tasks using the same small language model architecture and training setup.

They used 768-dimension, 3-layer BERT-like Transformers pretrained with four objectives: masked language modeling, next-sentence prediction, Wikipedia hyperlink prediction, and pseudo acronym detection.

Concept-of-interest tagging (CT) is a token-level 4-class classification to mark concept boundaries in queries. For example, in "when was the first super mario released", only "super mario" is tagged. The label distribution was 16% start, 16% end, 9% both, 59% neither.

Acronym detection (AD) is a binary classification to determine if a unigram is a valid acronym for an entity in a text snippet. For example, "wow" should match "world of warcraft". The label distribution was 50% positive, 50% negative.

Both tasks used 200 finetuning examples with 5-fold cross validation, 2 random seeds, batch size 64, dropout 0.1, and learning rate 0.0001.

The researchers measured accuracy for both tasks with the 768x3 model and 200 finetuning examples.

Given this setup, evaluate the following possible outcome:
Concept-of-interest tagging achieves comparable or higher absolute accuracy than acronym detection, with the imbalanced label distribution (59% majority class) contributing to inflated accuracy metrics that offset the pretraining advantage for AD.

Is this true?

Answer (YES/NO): NO